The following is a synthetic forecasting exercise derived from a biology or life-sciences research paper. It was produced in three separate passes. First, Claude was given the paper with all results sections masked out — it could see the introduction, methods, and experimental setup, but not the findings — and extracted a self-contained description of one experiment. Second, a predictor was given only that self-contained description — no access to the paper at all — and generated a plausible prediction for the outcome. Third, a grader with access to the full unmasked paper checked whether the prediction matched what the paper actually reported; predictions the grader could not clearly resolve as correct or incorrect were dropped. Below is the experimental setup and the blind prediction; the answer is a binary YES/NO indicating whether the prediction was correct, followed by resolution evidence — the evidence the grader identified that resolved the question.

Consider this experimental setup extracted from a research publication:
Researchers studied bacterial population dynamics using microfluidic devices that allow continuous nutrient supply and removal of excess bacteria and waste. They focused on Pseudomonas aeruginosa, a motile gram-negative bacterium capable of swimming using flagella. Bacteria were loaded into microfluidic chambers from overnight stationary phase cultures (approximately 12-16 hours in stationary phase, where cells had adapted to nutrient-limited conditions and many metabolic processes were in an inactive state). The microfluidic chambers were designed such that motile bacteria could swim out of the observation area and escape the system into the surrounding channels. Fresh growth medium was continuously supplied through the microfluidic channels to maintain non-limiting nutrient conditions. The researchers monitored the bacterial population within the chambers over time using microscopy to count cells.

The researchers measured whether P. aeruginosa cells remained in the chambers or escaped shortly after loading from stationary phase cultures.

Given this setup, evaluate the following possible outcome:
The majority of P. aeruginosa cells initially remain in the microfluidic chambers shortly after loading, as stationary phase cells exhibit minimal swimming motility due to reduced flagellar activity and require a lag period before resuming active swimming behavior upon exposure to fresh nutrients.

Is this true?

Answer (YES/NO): YES